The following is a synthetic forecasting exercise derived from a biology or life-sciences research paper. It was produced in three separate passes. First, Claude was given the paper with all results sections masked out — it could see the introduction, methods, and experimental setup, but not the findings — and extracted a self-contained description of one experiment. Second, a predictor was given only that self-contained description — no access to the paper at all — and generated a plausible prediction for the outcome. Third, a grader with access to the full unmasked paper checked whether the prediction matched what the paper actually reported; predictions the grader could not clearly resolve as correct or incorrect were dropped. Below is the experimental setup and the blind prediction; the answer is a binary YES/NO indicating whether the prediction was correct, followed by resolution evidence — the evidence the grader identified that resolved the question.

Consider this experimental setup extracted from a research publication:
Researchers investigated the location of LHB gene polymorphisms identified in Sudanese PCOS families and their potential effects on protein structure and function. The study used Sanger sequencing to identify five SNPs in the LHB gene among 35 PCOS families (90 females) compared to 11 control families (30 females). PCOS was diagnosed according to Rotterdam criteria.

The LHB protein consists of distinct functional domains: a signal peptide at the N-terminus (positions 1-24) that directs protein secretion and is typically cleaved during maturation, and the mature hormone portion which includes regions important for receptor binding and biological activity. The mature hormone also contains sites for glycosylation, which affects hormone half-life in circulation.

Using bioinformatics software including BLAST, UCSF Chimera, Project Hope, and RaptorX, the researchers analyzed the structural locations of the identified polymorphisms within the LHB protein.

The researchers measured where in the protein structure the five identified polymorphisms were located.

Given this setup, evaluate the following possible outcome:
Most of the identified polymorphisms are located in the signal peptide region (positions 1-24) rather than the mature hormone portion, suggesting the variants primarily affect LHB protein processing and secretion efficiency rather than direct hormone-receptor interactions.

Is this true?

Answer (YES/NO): NO